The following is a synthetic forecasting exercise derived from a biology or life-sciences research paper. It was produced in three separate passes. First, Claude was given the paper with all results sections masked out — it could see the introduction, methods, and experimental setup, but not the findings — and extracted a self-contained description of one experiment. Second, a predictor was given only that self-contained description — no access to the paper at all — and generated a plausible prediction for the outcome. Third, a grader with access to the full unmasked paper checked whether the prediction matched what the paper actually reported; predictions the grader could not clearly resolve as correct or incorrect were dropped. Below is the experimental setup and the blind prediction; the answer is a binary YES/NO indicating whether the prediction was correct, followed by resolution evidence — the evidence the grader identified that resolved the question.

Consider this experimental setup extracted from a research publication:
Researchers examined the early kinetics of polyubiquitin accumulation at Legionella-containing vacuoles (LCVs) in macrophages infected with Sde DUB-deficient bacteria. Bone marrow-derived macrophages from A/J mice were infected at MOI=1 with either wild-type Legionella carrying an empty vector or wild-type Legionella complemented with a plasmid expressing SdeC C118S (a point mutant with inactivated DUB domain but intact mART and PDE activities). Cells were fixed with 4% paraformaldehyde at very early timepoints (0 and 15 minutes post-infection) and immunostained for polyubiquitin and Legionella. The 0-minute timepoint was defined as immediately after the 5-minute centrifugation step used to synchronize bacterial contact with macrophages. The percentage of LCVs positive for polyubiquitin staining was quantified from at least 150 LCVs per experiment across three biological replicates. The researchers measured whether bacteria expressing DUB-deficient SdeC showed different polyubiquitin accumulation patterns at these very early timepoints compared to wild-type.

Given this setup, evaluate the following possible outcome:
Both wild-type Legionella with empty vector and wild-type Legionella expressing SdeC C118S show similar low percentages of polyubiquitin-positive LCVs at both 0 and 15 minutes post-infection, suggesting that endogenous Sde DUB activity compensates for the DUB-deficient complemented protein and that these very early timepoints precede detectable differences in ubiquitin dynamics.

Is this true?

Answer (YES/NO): NO